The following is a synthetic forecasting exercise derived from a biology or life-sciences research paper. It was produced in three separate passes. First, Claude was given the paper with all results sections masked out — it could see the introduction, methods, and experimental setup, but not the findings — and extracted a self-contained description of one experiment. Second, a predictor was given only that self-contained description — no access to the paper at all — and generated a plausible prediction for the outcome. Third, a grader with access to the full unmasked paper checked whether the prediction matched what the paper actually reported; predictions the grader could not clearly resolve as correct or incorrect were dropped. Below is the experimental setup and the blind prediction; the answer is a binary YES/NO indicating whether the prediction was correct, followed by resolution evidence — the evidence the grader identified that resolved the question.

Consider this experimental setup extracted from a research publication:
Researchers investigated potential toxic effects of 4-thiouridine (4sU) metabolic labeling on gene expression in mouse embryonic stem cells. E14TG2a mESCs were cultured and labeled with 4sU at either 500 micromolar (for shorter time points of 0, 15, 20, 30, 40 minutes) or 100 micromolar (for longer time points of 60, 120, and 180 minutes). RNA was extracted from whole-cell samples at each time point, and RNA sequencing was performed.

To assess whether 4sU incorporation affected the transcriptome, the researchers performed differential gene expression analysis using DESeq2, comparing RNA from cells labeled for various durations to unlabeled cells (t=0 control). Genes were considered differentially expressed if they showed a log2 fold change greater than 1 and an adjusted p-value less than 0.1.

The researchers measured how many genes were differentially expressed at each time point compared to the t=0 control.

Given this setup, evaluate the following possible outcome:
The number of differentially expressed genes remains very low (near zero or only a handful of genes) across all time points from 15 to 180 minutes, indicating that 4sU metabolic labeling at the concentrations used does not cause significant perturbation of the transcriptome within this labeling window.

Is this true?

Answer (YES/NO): YES